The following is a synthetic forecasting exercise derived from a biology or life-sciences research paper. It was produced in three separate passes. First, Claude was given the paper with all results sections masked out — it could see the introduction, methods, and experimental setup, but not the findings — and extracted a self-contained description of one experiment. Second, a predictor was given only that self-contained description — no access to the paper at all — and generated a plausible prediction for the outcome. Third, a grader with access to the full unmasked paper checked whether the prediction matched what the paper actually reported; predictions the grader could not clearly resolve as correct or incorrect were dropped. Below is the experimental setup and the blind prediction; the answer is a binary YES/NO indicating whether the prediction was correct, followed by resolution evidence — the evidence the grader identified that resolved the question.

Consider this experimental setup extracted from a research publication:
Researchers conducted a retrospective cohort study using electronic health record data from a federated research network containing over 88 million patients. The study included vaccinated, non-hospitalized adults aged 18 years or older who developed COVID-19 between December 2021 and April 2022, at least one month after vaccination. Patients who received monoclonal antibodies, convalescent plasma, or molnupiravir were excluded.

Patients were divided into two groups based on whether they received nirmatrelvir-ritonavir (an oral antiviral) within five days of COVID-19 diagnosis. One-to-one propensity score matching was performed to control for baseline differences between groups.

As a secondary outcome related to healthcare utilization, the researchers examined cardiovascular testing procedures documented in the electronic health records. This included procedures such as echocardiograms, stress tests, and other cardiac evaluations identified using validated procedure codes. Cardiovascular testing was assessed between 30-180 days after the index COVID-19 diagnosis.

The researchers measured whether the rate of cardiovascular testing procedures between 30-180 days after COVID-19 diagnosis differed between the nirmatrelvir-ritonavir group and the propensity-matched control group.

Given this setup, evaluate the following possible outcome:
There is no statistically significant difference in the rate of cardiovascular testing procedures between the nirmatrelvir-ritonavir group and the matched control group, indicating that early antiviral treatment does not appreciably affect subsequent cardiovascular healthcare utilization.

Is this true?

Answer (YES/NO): NO